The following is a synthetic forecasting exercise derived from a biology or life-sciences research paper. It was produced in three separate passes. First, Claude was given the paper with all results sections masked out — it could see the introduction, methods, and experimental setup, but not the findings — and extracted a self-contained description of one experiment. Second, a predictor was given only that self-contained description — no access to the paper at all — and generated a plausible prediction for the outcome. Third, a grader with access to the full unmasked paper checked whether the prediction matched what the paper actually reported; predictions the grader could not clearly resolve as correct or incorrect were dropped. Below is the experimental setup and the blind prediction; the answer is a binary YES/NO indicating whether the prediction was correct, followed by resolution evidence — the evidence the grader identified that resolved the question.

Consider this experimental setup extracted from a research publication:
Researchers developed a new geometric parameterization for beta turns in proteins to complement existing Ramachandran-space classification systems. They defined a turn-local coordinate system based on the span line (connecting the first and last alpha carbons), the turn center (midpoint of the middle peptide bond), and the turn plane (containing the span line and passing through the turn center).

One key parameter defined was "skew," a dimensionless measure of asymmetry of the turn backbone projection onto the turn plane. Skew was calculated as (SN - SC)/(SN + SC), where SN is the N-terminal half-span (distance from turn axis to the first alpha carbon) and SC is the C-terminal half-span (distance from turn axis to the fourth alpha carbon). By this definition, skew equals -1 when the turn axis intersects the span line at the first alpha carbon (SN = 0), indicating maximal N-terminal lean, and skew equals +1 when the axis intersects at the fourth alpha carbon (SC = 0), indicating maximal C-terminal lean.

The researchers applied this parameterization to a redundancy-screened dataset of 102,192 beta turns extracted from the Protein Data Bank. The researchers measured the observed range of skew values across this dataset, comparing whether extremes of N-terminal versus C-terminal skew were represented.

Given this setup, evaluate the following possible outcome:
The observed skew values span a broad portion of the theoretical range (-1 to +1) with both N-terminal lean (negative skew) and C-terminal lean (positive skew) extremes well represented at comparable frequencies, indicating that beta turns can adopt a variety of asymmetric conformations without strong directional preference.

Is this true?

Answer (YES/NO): NO